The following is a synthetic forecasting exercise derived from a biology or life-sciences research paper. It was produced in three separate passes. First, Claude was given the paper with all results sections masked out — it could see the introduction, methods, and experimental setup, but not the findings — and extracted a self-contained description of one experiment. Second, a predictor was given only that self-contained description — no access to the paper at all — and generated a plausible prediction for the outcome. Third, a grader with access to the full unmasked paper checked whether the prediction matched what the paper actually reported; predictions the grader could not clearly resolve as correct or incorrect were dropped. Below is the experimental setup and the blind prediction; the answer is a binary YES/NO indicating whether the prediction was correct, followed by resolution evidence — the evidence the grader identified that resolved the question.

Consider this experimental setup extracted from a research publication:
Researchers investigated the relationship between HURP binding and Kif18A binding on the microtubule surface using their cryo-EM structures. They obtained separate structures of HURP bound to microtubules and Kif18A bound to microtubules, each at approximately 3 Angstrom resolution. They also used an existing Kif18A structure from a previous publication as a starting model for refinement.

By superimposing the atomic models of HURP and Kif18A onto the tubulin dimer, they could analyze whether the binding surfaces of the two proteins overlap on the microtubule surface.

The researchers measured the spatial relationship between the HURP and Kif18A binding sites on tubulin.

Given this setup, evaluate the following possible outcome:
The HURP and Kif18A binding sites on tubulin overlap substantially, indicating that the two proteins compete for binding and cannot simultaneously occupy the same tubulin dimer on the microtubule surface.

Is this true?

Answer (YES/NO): YES